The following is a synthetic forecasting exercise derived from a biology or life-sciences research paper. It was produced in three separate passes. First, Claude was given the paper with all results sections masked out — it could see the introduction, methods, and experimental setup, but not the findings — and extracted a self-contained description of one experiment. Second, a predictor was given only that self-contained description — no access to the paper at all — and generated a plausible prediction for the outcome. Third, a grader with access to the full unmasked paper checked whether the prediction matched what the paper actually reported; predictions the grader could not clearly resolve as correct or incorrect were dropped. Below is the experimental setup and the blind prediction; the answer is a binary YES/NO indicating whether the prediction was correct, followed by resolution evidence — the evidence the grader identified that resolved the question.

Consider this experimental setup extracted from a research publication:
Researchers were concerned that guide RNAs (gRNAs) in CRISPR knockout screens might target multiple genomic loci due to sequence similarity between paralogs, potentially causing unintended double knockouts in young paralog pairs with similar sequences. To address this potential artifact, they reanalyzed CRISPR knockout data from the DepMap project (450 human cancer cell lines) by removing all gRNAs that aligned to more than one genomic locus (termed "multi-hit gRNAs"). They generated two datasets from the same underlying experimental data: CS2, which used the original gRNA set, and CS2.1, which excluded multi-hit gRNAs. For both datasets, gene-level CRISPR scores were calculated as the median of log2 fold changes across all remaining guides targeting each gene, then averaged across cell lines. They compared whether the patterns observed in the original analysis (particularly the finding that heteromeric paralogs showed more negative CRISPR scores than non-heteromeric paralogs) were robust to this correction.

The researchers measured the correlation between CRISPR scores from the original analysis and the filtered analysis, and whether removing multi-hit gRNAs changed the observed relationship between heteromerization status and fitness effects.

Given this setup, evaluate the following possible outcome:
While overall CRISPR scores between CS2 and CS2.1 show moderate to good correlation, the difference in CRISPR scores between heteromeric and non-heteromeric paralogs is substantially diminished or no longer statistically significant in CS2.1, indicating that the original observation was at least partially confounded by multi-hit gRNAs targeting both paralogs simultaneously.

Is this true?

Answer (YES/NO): NO